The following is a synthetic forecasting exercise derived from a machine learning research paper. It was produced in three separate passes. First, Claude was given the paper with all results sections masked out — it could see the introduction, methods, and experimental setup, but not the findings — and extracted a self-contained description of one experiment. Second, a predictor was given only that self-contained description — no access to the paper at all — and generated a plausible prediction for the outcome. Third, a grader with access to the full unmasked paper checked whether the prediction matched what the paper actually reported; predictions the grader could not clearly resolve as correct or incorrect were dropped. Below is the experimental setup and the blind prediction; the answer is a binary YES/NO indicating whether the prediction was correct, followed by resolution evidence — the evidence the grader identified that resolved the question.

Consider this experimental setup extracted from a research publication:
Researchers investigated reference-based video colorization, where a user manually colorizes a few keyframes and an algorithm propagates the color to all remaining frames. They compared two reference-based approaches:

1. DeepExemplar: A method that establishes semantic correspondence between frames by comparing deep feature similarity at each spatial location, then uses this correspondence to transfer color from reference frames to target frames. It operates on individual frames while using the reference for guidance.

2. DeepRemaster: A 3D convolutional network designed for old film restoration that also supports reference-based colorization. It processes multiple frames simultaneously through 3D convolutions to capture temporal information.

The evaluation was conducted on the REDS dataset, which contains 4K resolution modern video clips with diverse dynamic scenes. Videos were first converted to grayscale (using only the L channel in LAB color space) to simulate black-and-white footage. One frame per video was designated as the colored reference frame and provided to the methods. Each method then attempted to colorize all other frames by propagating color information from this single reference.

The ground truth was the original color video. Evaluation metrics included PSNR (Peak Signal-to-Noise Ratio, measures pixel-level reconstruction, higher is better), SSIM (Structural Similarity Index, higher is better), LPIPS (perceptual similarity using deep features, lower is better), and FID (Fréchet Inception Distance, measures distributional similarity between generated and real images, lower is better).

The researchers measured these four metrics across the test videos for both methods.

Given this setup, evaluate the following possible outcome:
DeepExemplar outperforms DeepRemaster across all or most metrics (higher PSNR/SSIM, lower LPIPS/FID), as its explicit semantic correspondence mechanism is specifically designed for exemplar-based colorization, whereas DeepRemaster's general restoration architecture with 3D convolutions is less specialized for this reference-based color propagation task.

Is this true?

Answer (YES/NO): YES